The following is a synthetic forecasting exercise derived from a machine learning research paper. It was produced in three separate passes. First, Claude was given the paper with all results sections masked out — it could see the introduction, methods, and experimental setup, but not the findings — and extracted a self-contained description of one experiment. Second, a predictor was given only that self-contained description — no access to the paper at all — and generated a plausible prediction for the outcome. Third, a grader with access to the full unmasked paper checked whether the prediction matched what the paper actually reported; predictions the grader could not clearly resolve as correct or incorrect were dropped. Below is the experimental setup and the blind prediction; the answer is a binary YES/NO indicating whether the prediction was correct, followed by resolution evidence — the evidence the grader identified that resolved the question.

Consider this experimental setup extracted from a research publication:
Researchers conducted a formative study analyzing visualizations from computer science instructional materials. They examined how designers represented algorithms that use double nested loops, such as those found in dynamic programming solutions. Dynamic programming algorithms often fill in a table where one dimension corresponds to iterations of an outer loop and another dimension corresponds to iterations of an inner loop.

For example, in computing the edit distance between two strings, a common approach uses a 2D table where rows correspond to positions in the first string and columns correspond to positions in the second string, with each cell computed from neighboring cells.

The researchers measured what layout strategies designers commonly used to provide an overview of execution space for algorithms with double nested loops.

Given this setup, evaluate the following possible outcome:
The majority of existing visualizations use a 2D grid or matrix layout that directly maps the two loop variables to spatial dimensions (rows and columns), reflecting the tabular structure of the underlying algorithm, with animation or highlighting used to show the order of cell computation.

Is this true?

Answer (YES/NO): NO